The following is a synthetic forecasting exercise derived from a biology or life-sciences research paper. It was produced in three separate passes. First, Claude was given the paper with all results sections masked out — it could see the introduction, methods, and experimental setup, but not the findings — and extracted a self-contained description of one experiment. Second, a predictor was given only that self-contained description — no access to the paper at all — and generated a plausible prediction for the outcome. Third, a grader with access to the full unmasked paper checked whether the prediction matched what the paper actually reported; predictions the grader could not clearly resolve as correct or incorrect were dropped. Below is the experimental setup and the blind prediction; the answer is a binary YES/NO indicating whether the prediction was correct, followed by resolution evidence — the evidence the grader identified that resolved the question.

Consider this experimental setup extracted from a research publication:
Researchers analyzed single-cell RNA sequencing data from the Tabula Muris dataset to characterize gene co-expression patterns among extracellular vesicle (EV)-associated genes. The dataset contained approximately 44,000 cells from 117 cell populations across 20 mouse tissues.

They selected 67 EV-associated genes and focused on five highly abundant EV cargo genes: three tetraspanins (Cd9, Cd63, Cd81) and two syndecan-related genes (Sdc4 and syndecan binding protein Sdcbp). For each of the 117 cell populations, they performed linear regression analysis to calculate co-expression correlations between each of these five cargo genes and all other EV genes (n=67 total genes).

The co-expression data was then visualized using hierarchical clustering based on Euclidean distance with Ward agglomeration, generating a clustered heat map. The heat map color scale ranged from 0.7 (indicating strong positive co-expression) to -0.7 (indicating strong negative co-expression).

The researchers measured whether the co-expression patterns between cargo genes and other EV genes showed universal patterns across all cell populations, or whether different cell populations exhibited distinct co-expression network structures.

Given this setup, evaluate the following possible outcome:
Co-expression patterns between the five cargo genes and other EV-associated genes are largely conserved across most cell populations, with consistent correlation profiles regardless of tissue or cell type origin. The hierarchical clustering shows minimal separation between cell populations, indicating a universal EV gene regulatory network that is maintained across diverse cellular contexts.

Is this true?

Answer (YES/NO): NO